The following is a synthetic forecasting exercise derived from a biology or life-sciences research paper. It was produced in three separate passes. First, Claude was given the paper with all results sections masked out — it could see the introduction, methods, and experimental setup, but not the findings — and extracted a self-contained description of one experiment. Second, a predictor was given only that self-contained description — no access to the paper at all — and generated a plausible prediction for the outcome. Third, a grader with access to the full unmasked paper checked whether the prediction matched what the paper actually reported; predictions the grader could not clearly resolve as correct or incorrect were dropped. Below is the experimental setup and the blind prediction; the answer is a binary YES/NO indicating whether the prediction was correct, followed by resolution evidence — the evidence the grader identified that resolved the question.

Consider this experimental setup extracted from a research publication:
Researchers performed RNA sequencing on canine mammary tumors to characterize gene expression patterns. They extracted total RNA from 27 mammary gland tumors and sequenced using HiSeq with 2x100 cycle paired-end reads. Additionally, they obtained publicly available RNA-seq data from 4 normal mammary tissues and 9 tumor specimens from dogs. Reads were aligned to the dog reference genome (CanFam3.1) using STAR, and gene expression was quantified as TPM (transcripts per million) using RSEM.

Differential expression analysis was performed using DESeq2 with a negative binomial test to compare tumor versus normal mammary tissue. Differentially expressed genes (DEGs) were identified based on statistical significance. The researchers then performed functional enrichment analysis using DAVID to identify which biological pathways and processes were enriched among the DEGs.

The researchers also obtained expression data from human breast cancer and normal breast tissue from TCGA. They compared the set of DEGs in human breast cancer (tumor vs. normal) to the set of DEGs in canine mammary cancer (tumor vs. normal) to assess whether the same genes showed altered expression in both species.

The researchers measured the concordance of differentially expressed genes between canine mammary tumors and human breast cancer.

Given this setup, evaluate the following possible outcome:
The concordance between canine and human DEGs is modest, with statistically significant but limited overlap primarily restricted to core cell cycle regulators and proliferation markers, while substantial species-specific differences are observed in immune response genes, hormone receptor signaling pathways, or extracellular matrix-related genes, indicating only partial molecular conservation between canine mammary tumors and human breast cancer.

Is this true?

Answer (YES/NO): NO